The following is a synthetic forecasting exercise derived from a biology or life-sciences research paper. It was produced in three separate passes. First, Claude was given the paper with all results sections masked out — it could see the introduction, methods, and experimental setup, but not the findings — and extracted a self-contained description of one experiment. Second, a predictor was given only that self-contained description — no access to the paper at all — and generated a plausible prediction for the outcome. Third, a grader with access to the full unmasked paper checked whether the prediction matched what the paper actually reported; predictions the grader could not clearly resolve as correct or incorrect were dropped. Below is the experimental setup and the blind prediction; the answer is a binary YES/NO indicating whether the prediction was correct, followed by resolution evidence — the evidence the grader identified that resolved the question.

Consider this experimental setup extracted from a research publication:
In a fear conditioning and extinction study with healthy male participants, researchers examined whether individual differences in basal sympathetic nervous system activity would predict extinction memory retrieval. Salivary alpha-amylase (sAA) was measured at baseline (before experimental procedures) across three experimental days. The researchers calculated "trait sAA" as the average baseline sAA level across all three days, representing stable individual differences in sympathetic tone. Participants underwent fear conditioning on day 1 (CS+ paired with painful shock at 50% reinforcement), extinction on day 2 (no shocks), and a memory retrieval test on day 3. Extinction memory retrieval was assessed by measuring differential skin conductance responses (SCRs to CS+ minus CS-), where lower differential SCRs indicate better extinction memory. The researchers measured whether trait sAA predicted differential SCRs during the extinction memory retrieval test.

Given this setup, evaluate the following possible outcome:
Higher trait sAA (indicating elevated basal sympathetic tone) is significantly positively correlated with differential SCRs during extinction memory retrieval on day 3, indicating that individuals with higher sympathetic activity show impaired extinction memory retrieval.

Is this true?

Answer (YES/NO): YES